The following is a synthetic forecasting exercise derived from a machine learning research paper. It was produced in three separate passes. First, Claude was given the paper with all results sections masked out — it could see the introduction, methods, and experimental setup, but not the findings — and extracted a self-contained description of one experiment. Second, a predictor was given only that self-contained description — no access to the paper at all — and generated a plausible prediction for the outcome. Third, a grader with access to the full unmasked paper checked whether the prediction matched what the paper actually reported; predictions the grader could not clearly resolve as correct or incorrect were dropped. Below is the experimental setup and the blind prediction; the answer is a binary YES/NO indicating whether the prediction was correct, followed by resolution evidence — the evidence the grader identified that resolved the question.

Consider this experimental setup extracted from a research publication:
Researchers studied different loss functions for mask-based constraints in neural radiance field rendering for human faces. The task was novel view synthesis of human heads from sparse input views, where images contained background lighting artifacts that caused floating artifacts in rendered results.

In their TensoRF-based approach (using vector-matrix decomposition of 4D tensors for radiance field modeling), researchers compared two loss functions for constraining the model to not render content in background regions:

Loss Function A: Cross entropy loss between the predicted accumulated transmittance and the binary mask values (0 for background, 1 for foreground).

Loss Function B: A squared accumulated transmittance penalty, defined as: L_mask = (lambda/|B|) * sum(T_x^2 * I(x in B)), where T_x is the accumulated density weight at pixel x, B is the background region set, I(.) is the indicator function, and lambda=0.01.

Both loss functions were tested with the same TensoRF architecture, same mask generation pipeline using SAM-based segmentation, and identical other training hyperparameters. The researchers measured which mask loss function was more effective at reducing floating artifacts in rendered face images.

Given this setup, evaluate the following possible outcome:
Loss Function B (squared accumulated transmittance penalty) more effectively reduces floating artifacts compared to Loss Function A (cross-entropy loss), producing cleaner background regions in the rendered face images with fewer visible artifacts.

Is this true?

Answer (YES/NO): YES